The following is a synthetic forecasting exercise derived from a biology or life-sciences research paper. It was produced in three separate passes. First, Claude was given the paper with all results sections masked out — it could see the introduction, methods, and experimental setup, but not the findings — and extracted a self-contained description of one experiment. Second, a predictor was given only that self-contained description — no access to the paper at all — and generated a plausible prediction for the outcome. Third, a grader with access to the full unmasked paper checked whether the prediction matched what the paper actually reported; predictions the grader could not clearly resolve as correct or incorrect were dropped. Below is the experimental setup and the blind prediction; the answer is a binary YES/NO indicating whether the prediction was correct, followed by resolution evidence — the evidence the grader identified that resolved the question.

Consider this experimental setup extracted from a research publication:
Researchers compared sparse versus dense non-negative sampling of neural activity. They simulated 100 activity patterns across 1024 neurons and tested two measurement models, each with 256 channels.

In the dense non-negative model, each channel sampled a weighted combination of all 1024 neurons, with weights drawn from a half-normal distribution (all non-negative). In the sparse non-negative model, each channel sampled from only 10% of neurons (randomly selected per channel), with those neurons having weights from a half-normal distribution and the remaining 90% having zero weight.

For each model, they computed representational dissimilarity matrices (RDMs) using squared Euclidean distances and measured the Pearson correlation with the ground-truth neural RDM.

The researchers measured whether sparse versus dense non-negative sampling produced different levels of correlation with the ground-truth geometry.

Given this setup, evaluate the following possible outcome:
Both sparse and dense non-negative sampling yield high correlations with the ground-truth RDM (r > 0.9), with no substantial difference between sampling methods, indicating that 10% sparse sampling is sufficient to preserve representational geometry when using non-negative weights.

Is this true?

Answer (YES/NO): NO